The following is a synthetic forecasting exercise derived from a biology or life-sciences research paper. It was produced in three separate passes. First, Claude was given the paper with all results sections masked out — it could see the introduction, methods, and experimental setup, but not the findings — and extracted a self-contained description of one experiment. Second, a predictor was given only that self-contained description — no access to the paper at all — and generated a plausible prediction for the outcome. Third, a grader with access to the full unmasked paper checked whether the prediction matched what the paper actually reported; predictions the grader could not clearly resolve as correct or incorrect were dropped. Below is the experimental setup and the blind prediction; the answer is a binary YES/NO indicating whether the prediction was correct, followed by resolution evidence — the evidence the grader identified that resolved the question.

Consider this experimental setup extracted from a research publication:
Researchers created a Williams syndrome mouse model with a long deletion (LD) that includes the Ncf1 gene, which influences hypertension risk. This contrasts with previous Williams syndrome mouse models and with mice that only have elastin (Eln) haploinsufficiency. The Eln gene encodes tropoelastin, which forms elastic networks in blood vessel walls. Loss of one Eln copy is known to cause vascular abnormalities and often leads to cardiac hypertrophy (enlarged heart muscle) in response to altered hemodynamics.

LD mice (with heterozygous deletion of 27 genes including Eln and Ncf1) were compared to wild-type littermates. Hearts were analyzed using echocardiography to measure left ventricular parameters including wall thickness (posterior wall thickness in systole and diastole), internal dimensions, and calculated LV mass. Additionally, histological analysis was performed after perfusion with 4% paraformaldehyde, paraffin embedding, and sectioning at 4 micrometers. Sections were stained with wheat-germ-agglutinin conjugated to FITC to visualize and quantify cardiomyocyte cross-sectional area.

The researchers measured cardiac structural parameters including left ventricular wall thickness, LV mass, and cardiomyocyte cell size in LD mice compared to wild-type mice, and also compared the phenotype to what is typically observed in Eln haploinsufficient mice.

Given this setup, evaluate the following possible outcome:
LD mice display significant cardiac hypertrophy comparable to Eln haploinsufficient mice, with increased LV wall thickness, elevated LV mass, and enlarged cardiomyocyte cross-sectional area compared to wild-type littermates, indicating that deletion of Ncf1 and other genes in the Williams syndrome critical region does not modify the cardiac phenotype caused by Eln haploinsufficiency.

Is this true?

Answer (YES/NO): NO